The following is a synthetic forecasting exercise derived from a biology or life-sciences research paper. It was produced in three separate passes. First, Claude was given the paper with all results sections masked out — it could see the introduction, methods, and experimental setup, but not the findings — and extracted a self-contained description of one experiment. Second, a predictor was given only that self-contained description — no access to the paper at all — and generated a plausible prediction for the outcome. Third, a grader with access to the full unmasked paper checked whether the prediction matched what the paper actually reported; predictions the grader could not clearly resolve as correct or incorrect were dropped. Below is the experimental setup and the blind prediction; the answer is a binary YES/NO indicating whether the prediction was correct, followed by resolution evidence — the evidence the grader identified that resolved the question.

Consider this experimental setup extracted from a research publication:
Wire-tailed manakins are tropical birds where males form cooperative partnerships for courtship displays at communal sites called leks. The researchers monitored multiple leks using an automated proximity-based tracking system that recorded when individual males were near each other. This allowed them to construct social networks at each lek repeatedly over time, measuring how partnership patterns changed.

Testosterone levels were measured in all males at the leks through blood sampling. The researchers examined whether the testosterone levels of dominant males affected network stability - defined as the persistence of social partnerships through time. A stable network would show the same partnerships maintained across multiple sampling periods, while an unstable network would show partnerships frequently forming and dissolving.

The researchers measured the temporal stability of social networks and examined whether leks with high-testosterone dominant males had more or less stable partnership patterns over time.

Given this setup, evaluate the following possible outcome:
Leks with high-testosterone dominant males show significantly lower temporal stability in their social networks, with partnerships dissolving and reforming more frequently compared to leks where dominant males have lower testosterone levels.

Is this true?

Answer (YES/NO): YES